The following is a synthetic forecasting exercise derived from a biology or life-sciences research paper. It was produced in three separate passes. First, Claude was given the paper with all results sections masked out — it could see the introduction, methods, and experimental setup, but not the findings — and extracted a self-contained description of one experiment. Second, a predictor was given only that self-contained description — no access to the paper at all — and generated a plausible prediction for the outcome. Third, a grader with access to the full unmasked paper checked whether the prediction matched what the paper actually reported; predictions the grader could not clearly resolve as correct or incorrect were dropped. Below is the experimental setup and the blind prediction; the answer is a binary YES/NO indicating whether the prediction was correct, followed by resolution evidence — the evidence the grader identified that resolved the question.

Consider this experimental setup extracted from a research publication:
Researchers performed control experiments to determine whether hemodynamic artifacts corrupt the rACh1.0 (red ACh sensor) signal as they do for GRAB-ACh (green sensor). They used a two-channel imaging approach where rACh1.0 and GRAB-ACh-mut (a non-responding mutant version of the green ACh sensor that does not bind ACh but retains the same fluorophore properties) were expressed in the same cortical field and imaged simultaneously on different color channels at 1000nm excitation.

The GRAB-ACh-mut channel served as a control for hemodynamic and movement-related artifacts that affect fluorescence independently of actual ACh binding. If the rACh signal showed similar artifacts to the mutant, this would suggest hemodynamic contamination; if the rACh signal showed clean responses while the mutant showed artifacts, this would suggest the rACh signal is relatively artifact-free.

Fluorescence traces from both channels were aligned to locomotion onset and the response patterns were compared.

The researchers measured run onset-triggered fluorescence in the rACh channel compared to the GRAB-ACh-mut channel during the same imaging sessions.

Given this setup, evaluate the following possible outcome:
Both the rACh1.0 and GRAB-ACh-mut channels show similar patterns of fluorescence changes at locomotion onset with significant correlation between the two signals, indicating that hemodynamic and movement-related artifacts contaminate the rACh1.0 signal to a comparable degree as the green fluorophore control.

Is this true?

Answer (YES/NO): NO